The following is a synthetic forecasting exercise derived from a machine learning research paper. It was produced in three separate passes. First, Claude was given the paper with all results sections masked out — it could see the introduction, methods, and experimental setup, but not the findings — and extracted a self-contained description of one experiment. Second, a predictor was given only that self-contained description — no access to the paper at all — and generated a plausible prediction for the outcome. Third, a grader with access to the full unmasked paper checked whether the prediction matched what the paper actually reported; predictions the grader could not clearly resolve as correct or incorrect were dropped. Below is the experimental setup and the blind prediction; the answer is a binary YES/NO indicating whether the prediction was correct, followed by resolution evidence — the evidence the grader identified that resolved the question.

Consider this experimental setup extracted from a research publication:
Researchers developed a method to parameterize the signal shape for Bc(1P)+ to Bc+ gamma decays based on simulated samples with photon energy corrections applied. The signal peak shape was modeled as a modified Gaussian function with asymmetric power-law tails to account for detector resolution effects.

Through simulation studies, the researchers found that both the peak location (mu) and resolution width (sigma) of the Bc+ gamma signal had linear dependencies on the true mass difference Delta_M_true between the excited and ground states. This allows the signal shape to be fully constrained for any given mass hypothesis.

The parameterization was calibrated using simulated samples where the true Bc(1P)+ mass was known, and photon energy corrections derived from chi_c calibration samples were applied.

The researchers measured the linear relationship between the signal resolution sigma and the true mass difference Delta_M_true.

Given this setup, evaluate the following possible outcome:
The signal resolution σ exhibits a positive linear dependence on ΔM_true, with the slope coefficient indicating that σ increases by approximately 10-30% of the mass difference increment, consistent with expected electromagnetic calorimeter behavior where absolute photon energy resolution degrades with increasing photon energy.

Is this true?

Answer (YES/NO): NO